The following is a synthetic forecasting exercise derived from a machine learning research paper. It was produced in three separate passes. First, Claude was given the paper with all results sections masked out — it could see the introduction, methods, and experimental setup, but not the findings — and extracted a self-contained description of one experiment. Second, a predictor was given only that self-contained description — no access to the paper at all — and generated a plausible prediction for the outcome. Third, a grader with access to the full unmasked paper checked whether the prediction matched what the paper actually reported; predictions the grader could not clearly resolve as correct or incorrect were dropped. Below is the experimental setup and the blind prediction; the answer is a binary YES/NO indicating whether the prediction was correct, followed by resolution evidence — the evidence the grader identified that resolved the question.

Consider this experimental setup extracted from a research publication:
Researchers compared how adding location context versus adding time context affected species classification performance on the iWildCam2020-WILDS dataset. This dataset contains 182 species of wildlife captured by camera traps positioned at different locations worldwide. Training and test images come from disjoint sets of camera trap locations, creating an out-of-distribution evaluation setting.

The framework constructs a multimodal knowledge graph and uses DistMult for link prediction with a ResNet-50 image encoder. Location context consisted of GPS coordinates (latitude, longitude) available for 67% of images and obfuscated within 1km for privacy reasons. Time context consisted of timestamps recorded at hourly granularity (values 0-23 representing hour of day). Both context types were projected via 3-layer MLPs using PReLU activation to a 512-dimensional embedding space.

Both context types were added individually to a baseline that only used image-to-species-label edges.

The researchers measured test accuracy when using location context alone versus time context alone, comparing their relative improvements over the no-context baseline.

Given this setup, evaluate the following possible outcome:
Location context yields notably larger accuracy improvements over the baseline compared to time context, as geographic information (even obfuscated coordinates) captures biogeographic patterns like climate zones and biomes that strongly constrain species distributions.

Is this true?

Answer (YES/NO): YES